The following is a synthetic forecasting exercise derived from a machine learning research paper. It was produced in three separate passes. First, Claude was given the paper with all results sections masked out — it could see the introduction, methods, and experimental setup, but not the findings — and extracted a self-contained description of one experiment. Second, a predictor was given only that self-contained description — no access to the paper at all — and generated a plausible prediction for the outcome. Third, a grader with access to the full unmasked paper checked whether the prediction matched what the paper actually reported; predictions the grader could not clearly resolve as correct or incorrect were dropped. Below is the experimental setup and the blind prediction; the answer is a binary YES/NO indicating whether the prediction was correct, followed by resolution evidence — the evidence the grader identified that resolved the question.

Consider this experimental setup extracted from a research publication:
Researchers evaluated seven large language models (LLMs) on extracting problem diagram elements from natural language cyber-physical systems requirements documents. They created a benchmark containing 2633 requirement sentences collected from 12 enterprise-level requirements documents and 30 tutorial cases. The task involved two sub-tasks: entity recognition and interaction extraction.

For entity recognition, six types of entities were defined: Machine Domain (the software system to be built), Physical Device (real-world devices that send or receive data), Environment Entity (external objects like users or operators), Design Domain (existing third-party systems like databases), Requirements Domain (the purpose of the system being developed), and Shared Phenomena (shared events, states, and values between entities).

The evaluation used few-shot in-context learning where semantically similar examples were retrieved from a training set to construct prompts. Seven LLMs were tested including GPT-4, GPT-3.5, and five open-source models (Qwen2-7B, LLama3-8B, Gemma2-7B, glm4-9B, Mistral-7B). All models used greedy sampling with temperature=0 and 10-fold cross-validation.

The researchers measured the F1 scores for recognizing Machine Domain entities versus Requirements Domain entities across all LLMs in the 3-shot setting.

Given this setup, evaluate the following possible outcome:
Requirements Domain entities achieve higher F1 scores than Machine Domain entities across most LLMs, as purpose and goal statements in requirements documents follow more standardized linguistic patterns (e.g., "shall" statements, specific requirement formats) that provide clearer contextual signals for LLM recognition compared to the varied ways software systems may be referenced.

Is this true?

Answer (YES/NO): NO